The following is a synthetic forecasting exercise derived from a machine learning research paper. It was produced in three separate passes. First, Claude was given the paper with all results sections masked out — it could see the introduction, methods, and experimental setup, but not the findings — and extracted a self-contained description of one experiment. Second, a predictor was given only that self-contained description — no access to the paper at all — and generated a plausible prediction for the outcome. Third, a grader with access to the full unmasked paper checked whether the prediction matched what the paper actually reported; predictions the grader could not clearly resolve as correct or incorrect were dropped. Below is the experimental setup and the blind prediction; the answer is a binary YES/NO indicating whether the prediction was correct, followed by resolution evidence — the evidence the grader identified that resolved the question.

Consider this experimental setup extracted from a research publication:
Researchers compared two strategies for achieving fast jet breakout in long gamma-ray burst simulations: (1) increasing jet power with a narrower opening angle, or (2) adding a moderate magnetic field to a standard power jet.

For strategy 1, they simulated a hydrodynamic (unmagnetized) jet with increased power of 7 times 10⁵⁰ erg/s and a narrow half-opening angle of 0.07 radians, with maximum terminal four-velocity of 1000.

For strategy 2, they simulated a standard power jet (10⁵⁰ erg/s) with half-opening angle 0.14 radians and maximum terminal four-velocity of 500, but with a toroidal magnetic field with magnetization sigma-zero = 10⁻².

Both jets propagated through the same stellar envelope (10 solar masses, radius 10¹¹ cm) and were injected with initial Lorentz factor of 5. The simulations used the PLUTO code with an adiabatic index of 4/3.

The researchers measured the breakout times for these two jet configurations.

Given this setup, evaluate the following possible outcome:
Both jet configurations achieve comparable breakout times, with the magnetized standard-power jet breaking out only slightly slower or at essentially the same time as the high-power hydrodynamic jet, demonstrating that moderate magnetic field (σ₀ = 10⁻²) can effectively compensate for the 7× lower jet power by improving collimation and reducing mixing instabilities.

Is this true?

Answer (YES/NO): YES